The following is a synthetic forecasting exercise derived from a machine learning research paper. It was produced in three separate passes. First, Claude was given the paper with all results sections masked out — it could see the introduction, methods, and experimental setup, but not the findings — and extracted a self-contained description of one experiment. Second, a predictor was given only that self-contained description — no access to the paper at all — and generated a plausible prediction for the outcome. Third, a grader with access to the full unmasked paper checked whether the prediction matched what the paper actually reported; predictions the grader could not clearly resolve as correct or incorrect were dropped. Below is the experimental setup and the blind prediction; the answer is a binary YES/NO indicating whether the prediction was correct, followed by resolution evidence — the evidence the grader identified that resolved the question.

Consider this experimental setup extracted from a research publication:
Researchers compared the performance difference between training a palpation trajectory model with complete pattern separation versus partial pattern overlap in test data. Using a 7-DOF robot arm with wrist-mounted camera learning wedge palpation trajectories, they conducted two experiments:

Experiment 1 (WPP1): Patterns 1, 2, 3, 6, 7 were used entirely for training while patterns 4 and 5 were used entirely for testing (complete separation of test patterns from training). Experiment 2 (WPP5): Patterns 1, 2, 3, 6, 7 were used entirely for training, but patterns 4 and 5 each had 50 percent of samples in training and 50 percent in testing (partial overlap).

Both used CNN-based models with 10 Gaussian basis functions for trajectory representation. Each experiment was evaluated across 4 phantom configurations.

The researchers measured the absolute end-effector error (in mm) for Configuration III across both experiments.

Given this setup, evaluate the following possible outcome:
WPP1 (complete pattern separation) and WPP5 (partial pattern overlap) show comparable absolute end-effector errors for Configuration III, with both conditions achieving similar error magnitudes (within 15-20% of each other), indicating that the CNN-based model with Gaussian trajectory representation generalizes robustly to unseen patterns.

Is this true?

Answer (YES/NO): NO